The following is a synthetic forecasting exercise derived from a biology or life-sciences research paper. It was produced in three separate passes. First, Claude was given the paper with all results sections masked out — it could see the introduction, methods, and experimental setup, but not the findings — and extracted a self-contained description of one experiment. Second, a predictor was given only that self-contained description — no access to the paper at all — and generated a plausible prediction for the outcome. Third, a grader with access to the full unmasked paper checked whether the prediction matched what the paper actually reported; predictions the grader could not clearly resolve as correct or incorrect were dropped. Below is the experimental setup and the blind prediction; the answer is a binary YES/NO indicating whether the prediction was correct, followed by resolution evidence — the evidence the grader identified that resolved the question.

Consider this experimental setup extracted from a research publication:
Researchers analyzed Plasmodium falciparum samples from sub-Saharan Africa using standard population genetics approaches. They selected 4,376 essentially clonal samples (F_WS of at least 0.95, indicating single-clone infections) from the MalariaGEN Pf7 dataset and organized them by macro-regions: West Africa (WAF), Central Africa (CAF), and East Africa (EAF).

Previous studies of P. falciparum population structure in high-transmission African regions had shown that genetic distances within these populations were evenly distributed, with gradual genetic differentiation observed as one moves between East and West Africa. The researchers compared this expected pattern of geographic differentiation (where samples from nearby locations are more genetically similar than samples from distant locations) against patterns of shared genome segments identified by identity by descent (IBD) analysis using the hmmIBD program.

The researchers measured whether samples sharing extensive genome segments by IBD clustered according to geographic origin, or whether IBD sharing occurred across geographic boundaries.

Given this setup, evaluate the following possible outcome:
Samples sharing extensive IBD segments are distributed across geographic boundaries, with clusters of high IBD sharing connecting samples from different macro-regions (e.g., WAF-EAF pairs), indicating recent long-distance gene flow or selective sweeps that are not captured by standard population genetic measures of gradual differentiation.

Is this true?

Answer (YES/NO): YES